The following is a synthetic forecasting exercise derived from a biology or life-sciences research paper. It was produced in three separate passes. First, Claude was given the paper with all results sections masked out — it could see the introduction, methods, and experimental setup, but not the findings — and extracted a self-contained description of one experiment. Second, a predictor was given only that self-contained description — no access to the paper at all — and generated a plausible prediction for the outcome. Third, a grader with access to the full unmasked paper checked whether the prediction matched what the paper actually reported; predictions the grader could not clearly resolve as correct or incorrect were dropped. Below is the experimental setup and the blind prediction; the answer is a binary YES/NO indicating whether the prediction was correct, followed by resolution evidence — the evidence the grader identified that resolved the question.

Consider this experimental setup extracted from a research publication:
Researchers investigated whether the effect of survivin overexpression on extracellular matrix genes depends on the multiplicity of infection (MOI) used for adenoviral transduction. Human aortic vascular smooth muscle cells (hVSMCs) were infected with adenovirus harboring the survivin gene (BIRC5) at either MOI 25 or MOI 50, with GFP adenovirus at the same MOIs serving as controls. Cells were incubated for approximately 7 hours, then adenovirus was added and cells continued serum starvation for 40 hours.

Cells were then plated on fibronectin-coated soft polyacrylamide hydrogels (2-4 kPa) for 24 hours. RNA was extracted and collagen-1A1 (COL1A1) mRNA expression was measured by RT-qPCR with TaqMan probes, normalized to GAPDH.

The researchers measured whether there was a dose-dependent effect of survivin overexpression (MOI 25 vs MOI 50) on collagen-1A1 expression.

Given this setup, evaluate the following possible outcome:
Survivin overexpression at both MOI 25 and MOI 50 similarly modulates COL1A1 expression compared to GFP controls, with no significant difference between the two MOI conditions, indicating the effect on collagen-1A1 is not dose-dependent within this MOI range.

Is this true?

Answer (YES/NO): NO